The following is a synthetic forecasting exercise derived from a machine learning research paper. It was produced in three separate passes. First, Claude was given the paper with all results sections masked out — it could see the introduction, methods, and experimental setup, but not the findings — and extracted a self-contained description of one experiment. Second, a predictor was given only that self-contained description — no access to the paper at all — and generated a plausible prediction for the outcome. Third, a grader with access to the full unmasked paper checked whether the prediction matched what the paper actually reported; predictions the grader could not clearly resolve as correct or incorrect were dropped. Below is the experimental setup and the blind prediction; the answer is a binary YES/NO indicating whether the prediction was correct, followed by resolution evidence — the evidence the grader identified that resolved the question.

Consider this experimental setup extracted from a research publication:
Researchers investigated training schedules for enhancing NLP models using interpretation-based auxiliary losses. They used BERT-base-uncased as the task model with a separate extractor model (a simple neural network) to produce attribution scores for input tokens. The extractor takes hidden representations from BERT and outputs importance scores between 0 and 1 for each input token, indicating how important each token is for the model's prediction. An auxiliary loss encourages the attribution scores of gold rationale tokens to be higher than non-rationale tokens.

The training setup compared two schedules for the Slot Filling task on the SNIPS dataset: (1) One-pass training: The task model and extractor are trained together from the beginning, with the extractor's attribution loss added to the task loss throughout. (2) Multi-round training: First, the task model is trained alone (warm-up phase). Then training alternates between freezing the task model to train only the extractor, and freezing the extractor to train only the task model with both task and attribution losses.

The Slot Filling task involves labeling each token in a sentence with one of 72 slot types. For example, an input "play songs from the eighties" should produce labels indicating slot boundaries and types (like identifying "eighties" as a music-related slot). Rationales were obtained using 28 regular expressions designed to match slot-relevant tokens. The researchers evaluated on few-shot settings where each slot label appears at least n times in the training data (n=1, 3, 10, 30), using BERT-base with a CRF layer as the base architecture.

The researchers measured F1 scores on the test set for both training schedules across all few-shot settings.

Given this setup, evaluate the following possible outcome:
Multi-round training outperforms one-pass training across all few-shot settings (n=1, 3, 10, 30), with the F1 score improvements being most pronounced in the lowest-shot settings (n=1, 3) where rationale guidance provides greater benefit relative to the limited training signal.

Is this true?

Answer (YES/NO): NO